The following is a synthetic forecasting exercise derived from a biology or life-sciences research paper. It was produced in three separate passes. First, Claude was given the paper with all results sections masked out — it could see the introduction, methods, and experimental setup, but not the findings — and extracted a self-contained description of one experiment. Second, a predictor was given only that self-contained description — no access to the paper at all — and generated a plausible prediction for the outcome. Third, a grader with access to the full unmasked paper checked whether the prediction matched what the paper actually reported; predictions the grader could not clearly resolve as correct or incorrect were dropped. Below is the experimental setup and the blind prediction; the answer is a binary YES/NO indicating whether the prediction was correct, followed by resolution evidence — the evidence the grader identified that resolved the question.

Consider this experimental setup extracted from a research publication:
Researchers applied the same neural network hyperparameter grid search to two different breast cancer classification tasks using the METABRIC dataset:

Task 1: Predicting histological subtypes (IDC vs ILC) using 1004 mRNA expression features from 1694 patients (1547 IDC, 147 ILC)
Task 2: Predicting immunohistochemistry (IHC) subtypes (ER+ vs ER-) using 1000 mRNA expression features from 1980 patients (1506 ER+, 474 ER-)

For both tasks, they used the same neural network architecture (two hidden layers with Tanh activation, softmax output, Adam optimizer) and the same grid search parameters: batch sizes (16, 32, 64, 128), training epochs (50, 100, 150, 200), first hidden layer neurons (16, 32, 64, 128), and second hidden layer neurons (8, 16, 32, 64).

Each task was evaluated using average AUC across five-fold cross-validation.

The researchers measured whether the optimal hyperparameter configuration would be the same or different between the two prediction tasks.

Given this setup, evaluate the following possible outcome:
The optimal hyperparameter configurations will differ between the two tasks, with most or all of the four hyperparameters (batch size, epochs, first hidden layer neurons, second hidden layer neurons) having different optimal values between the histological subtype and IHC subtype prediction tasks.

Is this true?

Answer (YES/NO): NO